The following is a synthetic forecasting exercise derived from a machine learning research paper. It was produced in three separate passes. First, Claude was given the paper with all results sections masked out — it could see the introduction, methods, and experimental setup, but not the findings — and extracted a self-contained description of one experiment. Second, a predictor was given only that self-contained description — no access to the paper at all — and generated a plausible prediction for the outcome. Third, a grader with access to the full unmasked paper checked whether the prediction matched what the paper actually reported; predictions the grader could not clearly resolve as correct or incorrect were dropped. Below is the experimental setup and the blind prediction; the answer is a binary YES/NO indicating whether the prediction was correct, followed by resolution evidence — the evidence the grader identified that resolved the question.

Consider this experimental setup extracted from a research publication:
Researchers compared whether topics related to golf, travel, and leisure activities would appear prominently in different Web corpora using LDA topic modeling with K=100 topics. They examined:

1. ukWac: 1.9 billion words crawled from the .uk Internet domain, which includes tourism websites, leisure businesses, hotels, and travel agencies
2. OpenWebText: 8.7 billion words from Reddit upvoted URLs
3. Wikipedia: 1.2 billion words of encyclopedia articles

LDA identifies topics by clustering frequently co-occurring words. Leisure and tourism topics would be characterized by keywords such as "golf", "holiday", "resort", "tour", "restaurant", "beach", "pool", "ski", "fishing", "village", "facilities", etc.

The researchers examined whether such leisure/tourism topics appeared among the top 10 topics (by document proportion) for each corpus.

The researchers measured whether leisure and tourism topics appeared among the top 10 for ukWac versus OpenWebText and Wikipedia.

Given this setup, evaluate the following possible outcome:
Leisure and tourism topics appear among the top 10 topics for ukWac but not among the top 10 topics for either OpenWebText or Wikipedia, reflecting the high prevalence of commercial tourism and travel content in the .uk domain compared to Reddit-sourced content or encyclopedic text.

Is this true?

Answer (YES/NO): YES